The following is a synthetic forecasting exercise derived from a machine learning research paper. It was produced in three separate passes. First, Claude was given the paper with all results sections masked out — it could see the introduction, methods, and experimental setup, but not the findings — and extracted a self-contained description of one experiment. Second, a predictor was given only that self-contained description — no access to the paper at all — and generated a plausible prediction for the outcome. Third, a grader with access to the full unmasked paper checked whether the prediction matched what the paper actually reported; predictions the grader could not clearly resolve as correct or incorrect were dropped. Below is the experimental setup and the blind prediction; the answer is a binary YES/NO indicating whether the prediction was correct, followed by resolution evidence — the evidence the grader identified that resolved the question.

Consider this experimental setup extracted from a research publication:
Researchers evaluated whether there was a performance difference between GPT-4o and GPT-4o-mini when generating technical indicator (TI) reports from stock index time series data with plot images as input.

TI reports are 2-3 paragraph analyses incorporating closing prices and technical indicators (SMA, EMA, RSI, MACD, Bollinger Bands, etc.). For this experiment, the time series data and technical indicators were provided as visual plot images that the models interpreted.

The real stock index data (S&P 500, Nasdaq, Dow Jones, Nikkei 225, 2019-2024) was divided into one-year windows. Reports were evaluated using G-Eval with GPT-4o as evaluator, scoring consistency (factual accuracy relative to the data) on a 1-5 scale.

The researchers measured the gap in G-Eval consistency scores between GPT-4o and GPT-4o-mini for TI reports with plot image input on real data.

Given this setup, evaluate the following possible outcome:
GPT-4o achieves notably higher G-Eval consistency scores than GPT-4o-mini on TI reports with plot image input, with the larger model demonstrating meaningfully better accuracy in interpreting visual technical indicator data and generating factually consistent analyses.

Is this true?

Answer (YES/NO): YES